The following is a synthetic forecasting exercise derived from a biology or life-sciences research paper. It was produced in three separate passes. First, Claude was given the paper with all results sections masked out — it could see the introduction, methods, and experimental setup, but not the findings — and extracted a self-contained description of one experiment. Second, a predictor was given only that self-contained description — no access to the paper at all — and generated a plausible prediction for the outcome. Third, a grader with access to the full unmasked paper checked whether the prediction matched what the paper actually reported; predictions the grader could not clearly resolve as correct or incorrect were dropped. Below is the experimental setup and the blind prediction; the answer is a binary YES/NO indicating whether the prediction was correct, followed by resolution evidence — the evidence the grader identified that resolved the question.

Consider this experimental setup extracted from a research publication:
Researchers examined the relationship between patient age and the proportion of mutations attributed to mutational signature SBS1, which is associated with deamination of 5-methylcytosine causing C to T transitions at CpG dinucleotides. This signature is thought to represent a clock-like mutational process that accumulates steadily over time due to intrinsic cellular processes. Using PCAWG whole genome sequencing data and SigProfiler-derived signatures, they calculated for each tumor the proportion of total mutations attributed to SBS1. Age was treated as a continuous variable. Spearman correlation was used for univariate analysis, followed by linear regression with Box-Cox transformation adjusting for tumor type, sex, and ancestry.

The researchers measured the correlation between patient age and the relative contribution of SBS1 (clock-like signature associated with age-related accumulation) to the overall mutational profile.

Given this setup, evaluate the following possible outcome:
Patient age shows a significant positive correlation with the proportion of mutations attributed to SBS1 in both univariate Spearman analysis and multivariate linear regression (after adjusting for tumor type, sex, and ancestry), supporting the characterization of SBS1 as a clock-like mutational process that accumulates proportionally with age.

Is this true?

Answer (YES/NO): NO